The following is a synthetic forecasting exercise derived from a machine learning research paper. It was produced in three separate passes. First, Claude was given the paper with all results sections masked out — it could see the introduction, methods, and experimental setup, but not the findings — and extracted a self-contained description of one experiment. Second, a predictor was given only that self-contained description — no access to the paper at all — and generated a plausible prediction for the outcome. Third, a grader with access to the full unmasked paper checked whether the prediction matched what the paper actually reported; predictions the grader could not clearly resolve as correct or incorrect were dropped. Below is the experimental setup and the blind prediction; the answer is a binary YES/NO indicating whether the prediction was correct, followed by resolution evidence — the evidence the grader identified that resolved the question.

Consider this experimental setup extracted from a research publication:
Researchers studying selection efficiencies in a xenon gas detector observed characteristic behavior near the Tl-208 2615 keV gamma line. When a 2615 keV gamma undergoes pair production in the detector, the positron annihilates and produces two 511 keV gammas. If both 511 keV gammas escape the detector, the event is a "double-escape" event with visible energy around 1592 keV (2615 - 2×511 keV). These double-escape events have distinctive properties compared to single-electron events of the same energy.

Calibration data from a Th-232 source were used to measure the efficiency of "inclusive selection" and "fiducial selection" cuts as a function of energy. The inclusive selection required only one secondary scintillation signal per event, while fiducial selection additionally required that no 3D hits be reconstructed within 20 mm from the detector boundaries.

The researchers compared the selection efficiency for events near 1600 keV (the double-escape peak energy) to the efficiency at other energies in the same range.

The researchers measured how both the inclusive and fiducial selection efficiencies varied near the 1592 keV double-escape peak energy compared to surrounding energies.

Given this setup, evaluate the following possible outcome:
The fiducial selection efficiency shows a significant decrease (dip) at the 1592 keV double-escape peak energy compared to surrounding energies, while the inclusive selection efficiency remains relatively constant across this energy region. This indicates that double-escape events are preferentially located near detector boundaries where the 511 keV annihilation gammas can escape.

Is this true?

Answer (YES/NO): NO